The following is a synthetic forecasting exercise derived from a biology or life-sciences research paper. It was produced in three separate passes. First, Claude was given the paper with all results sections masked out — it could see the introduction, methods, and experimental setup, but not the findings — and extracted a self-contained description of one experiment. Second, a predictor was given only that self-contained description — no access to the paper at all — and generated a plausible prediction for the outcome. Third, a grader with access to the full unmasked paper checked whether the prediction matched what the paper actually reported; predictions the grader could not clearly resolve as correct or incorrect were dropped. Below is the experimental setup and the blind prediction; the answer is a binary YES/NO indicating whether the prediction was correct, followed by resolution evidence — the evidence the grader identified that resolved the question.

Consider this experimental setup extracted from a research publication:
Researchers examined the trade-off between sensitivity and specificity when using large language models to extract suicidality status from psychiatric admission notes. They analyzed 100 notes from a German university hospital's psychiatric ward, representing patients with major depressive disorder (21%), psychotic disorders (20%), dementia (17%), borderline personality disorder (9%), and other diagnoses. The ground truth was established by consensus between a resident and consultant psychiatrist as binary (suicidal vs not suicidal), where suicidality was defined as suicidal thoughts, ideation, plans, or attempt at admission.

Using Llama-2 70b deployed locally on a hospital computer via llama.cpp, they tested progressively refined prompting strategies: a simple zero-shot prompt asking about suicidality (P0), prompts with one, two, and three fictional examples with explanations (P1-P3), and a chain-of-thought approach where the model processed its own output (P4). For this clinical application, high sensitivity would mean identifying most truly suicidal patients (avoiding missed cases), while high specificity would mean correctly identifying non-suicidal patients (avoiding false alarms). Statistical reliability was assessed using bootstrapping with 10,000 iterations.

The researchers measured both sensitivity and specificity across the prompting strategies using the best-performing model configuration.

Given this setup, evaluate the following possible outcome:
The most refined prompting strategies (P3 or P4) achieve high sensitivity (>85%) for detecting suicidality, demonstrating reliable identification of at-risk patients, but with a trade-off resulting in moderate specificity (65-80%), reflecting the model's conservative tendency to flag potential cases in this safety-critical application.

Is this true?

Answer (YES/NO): NO